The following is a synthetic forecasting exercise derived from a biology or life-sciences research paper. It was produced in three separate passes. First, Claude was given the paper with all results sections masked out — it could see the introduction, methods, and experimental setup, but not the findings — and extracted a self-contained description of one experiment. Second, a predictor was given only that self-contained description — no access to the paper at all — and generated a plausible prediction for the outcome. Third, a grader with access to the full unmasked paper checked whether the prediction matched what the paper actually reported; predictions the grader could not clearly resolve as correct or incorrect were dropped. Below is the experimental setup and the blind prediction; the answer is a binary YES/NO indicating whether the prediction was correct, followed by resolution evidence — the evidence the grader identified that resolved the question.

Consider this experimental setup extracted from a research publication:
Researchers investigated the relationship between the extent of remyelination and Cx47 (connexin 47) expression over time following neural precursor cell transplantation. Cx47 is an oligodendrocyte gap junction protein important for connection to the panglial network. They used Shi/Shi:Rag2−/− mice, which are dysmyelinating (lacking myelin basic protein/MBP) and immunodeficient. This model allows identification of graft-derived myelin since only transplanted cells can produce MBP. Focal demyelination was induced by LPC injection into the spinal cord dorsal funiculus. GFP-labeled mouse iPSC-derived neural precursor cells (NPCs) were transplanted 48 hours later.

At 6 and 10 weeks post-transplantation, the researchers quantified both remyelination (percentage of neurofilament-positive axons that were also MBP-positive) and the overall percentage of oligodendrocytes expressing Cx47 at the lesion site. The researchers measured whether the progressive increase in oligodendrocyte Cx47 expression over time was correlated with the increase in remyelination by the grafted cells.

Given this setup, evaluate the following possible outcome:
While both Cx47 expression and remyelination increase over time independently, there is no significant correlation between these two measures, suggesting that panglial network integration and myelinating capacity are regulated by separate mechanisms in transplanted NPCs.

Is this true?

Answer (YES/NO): NO